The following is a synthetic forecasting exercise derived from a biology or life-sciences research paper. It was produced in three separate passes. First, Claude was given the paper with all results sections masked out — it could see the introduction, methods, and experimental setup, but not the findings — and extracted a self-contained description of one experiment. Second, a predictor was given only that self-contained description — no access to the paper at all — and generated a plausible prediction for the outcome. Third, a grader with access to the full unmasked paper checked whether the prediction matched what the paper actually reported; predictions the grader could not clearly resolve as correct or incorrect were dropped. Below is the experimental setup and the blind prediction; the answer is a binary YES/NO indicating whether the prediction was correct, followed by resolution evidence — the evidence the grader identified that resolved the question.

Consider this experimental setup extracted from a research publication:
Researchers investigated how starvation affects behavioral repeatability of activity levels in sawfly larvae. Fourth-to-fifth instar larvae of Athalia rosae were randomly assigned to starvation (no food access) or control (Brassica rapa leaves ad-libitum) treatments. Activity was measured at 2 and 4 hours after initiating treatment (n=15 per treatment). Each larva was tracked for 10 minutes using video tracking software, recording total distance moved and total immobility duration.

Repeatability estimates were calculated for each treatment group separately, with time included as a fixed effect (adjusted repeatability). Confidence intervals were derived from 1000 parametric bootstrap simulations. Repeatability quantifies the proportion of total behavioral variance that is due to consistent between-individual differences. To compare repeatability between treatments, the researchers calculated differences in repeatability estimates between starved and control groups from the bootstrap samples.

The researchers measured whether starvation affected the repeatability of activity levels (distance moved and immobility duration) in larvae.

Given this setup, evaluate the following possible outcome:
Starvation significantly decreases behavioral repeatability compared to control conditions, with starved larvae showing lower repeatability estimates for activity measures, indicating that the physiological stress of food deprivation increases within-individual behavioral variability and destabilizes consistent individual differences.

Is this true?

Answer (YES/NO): NO